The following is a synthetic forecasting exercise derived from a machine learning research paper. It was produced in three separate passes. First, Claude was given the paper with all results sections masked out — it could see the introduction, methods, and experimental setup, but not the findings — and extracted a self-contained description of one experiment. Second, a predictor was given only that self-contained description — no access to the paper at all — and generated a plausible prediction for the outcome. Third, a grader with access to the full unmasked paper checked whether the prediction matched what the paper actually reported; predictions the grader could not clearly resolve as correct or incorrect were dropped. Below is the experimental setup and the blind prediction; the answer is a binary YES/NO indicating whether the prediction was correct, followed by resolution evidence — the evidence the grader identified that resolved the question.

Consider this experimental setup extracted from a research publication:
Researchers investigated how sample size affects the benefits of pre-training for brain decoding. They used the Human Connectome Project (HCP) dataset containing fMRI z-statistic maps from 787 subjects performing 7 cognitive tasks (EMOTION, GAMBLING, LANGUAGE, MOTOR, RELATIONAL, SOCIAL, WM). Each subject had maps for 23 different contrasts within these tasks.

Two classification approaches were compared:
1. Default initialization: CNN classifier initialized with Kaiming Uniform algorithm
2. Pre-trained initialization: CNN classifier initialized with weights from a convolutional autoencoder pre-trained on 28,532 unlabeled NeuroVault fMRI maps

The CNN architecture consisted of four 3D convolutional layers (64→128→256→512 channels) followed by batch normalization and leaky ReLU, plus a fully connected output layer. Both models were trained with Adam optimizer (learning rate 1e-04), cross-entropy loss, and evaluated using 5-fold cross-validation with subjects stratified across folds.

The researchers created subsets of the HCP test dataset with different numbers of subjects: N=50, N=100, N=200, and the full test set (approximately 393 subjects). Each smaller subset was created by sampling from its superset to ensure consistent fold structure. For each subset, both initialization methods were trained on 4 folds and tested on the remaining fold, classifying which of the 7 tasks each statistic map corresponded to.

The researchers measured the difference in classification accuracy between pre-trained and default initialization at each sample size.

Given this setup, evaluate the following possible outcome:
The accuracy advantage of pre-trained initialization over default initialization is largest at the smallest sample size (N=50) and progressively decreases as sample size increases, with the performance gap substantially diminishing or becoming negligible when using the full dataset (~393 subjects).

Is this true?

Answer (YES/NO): NO